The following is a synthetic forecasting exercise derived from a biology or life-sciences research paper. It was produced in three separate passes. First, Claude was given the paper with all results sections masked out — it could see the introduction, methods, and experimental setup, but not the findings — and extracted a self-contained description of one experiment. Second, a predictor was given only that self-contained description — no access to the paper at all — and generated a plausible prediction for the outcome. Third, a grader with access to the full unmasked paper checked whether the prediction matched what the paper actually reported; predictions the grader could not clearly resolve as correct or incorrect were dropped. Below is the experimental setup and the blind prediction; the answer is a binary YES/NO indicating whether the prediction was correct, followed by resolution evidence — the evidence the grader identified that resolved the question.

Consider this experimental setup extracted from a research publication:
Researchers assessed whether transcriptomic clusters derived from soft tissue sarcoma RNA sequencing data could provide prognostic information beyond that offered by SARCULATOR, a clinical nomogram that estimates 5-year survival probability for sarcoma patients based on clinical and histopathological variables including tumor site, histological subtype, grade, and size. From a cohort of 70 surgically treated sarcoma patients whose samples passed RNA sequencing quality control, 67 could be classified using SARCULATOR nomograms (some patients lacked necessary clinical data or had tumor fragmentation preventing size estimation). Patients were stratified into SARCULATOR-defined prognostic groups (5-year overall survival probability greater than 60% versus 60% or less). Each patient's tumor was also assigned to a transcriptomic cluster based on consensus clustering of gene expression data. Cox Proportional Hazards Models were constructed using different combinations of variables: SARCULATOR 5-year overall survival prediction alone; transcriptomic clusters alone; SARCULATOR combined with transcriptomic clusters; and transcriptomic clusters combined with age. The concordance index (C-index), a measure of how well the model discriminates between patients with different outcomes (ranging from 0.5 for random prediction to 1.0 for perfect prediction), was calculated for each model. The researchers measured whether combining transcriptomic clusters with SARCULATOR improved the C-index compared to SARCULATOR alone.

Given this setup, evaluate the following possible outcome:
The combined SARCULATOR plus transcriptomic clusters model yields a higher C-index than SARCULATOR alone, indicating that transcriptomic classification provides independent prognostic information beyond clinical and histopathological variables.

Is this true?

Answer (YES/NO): YES